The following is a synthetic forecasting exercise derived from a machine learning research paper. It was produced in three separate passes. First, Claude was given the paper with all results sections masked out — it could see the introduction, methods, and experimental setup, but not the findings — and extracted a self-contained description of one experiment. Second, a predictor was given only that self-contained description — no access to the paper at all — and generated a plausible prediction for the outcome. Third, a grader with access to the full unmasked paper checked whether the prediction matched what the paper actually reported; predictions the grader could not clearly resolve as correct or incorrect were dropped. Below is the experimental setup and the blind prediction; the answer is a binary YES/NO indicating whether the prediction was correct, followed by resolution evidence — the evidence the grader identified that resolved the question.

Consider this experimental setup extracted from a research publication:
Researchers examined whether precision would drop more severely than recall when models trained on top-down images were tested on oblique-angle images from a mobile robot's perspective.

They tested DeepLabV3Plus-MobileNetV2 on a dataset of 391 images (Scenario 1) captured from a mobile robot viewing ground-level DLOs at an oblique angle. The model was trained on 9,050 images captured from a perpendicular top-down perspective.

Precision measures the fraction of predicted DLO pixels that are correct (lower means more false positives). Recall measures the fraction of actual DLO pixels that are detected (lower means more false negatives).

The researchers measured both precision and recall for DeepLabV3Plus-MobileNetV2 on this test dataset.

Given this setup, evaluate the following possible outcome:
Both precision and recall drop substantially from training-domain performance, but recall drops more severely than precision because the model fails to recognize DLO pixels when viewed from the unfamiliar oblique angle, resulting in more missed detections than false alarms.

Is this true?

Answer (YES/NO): NO